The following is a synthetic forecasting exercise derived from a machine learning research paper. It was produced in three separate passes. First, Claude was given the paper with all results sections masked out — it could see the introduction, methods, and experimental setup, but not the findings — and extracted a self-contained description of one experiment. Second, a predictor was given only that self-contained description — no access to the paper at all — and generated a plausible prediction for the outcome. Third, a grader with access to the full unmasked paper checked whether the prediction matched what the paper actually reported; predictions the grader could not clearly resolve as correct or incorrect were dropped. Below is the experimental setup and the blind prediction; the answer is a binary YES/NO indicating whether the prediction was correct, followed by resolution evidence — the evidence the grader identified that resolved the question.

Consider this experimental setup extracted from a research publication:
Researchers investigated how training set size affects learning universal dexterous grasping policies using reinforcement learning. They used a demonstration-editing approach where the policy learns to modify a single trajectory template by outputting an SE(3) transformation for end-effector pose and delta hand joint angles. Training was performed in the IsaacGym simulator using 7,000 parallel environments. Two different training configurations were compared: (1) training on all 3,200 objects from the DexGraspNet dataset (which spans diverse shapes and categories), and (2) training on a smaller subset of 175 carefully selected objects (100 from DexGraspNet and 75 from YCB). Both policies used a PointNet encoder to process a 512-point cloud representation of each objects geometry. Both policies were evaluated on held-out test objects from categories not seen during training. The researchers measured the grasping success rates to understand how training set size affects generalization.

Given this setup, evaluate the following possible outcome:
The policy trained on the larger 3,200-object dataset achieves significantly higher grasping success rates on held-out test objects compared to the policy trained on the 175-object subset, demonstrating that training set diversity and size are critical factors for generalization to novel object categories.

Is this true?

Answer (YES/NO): NO